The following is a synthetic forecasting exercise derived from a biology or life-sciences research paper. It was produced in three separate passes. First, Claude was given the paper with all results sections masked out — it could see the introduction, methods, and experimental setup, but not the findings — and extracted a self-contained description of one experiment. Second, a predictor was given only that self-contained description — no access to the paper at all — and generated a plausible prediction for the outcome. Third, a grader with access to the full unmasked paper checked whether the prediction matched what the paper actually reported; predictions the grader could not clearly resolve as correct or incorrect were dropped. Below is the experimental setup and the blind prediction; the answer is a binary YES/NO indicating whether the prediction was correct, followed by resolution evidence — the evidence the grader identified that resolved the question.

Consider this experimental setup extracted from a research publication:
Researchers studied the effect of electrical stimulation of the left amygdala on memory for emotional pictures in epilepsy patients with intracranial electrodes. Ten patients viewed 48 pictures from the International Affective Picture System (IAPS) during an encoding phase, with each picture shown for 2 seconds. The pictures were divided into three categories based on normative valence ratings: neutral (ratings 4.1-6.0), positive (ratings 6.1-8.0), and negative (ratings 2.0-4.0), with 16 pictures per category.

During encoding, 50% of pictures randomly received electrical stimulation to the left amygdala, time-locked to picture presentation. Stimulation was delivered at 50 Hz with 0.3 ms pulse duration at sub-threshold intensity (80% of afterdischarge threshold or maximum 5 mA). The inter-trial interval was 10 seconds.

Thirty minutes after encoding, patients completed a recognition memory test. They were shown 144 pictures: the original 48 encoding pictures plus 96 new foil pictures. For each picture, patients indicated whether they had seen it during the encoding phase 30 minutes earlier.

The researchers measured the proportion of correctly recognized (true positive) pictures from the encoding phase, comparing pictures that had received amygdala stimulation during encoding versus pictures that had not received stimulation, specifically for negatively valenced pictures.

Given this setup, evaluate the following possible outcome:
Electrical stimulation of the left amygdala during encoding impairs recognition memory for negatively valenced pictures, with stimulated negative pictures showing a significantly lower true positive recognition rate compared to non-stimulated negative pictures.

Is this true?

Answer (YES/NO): YES